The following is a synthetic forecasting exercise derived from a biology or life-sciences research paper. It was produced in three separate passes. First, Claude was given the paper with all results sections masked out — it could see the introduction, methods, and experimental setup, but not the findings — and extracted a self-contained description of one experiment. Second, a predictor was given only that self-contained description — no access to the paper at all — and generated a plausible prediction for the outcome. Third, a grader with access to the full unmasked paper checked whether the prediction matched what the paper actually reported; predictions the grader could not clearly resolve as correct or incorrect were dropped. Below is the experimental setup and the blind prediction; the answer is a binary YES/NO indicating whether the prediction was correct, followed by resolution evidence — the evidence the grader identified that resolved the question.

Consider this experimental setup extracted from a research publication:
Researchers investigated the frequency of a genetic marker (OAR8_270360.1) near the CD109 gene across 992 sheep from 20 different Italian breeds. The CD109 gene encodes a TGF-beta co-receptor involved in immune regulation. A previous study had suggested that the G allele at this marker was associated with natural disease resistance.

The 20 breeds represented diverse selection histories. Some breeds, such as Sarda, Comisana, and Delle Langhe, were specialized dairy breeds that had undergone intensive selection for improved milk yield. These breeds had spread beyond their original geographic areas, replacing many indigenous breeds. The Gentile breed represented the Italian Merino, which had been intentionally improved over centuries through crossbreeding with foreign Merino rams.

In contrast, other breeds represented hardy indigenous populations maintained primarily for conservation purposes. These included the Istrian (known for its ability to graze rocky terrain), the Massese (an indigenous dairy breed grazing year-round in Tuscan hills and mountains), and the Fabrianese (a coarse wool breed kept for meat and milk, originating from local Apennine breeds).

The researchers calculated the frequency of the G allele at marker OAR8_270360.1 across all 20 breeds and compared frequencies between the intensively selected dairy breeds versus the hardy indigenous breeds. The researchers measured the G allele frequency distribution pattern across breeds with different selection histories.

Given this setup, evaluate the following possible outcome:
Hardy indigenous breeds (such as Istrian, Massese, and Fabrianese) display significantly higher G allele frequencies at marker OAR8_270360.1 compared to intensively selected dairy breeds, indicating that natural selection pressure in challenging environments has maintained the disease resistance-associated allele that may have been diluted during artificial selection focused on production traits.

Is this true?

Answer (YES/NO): YES